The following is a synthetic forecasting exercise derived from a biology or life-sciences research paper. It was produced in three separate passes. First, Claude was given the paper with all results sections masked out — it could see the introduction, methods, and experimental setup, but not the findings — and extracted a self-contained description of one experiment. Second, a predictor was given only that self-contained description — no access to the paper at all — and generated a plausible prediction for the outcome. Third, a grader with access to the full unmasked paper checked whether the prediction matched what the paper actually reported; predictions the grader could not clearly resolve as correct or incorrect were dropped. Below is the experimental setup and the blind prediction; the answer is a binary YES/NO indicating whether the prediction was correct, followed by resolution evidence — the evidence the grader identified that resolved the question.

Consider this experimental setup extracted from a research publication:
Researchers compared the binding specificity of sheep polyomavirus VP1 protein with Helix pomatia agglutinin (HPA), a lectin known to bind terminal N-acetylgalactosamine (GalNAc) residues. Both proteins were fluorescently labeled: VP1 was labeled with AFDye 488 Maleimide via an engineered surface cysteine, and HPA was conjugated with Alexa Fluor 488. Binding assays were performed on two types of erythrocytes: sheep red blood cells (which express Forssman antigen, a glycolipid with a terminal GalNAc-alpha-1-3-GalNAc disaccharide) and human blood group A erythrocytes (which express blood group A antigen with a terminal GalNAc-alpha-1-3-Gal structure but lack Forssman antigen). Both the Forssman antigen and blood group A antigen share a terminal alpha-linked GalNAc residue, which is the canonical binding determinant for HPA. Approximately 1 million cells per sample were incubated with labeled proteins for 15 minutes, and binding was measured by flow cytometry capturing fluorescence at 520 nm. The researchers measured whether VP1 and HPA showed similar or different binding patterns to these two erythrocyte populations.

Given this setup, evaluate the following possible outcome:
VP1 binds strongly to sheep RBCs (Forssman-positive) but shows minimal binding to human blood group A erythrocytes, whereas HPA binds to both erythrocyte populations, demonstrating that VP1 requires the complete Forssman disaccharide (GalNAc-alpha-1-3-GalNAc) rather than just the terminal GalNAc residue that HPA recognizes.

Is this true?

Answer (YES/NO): YES